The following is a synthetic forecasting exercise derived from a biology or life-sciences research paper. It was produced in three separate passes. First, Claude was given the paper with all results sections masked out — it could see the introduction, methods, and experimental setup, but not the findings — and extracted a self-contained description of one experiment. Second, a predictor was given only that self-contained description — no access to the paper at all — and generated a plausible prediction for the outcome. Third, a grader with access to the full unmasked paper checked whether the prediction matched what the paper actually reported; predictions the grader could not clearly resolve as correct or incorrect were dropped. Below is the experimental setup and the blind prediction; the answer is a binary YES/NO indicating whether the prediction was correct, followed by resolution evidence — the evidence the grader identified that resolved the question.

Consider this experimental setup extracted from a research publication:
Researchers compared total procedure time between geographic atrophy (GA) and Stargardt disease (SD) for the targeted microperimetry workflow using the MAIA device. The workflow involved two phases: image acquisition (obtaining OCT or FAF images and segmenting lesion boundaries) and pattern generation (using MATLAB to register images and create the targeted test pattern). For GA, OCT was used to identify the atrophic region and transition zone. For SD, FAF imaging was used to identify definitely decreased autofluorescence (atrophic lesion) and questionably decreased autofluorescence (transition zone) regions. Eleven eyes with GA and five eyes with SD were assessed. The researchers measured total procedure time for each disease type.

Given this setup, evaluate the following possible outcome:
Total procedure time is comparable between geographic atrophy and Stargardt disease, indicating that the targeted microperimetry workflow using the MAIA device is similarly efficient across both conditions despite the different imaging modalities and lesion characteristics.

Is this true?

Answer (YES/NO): NO